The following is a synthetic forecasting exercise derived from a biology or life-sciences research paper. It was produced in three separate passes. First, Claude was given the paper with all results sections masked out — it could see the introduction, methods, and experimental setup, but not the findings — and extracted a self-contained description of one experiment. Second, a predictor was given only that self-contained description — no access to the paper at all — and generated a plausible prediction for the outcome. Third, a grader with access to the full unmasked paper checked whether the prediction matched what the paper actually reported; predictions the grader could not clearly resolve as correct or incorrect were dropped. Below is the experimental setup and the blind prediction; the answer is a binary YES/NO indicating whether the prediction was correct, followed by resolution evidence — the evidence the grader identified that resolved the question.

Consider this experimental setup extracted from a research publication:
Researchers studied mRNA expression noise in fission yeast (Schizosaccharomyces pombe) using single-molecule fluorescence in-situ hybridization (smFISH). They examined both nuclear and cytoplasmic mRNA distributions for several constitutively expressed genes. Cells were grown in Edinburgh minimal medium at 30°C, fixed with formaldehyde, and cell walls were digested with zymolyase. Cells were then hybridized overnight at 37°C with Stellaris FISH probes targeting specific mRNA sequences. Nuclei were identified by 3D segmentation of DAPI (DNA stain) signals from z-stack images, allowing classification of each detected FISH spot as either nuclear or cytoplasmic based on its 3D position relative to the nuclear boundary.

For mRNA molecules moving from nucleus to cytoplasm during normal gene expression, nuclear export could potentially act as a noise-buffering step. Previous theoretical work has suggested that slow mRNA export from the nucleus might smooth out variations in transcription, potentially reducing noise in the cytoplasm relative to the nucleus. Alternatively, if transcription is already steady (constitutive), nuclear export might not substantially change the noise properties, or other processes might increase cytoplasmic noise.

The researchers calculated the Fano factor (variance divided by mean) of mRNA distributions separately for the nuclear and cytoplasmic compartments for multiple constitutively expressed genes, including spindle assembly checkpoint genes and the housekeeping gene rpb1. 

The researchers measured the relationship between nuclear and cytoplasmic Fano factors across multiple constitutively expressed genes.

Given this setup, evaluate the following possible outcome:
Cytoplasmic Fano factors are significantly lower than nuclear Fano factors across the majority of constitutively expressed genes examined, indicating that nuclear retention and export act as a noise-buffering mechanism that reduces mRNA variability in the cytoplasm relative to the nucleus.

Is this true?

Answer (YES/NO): NO